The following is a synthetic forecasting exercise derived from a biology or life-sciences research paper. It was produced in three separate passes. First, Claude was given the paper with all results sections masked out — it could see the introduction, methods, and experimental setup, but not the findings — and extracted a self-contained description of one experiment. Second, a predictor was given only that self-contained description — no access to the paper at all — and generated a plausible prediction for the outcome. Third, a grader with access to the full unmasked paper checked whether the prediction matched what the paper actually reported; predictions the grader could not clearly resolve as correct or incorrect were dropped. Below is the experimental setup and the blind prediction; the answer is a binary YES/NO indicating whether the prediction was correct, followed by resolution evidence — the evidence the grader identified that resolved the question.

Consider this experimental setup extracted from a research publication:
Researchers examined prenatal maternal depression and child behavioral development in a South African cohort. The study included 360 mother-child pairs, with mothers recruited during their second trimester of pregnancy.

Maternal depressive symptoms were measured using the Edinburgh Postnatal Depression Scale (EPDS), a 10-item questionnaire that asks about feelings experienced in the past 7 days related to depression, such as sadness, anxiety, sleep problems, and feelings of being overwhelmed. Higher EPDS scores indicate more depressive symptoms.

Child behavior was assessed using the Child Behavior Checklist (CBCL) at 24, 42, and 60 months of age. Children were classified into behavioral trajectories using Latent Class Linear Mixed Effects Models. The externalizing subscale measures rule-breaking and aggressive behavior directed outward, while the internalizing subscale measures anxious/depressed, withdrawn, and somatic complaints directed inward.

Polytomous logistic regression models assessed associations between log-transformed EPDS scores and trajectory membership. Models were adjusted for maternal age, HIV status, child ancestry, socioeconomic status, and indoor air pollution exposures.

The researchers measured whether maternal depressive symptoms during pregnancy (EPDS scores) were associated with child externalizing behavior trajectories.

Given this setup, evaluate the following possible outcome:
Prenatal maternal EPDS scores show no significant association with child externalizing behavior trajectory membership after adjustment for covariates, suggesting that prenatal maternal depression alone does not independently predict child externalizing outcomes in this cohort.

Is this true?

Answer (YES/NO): YES